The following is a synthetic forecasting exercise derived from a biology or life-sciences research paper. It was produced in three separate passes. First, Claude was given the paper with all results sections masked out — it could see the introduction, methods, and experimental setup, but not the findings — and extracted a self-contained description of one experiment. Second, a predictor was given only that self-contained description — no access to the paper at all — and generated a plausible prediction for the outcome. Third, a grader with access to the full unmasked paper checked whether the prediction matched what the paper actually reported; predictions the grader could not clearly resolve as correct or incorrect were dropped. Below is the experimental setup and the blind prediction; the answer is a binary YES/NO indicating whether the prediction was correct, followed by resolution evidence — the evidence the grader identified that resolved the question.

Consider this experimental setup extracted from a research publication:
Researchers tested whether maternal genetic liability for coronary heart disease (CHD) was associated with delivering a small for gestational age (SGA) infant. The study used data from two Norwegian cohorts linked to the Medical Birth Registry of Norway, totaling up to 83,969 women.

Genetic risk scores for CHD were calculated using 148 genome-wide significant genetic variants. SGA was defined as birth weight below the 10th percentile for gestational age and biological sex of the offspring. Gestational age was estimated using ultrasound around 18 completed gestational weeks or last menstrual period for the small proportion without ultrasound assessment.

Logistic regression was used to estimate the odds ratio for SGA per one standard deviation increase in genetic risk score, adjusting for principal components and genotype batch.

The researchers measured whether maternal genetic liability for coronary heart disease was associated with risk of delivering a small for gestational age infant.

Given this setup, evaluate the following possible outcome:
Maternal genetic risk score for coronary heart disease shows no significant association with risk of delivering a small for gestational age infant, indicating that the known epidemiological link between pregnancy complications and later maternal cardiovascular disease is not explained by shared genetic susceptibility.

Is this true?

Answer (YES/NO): NO